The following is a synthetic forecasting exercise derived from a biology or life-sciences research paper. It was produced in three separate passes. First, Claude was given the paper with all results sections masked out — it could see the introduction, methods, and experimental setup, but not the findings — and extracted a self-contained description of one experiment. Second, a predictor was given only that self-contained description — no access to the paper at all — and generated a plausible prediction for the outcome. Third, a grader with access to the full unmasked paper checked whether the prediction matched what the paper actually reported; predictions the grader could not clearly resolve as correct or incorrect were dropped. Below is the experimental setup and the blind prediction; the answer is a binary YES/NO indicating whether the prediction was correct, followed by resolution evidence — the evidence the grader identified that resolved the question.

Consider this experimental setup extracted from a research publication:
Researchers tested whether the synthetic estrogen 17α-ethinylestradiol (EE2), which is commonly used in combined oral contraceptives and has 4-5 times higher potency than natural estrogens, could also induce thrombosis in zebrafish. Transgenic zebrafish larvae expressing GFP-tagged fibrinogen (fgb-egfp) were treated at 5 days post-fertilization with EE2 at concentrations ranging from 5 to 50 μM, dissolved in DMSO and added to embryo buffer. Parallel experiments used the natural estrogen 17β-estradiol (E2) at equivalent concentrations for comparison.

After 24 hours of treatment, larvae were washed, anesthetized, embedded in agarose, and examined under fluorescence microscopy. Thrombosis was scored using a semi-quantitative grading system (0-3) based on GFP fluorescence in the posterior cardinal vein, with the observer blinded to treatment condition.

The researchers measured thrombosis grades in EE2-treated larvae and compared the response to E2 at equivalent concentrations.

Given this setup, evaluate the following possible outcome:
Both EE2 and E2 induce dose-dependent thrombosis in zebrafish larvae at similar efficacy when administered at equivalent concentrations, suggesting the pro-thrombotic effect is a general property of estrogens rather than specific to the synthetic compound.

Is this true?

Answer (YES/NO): YES